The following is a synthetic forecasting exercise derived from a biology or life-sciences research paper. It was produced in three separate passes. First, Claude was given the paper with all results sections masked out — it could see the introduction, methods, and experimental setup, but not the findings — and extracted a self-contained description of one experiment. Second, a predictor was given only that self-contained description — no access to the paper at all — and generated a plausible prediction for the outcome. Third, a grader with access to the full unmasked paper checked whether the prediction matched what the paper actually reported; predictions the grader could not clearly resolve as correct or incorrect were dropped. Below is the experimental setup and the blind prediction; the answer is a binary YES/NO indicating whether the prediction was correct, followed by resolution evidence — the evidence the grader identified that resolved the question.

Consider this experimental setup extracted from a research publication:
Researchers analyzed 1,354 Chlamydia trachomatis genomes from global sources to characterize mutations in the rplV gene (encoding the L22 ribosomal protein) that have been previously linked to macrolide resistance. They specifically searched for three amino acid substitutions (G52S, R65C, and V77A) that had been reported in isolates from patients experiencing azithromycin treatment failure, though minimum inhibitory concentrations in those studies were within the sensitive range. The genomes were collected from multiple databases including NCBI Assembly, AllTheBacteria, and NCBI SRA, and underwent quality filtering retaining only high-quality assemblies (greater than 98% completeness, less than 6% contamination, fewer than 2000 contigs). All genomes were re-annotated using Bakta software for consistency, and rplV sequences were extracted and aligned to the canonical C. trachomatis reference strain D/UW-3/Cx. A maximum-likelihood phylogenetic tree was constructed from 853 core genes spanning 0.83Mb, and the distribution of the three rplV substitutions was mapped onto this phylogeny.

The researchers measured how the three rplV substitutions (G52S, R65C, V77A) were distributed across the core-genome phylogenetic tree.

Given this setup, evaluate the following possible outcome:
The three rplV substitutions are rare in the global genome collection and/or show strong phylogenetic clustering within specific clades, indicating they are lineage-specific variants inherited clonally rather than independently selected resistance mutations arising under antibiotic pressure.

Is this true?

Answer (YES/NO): YES